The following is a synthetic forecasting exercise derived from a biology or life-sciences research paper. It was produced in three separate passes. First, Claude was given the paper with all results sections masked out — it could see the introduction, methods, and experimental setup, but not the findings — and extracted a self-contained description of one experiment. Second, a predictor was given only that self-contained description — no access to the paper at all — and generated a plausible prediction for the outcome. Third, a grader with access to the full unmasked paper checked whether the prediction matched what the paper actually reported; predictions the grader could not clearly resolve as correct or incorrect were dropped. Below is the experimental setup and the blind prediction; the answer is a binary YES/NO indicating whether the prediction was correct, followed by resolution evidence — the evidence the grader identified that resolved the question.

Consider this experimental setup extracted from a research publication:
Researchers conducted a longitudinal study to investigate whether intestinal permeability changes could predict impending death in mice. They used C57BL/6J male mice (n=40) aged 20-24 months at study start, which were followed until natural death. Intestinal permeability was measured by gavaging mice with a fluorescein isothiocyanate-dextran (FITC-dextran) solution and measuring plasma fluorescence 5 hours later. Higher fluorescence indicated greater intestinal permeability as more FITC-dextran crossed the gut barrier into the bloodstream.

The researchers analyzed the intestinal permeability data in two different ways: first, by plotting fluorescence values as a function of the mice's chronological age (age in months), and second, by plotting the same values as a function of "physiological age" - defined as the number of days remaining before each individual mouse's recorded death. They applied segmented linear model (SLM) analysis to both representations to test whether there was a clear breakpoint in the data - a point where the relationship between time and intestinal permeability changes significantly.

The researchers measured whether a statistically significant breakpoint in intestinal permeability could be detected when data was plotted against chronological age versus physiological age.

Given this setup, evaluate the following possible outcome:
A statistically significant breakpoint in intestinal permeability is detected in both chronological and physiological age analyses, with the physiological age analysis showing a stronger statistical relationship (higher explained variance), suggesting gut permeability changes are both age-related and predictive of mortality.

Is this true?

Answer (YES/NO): NO